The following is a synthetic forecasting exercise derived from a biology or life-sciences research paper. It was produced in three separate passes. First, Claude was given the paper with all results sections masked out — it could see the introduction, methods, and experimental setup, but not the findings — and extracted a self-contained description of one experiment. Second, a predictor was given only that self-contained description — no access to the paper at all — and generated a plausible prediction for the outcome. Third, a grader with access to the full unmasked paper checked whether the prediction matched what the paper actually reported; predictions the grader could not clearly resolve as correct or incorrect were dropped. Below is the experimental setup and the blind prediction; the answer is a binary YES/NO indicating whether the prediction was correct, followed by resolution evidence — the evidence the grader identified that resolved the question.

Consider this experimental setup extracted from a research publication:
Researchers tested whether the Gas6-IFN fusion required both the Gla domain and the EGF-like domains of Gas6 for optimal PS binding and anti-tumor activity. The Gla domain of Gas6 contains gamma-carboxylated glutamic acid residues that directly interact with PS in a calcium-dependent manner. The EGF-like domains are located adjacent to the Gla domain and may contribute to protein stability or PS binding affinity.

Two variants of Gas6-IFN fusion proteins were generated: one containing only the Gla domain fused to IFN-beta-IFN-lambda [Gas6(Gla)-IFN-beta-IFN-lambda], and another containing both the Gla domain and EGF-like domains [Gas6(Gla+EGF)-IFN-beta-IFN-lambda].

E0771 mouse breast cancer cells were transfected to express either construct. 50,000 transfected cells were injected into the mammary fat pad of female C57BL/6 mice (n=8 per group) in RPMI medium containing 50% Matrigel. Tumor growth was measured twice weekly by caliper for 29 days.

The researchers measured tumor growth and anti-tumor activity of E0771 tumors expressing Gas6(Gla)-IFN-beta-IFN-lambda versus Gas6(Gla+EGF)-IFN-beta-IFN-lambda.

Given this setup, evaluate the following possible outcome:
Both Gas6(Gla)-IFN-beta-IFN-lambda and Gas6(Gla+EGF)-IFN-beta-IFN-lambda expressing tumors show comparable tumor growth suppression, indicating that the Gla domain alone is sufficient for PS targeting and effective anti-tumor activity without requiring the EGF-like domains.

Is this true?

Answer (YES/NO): NO